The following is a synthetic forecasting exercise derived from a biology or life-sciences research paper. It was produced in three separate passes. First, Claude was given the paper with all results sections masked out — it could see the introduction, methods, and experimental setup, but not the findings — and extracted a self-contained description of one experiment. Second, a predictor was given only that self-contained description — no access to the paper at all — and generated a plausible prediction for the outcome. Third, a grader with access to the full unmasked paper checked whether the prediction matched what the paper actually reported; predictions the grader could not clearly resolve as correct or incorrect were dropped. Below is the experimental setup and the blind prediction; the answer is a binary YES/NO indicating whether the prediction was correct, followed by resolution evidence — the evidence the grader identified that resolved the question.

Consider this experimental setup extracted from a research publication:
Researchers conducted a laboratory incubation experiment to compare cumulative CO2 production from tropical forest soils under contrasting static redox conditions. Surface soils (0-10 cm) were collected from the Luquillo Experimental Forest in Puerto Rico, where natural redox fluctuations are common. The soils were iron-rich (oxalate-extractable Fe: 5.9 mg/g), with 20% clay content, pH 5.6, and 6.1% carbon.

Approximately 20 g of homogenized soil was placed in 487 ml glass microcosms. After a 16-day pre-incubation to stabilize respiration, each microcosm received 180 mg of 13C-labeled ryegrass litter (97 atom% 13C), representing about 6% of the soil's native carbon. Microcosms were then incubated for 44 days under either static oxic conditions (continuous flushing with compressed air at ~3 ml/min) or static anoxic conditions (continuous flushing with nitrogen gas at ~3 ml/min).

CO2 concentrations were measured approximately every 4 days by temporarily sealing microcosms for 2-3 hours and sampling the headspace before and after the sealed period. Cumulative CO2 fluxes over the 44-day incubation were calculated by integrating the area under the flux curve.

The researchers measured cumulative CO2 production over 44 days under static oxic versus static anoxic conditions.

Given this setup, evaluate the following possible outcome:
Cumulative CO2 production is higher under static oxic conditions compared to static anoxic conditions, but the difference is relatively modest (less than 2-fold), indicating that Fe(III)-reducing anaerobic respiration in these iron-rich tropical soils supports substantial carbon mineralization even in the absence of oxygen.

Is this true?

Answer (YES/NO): YES